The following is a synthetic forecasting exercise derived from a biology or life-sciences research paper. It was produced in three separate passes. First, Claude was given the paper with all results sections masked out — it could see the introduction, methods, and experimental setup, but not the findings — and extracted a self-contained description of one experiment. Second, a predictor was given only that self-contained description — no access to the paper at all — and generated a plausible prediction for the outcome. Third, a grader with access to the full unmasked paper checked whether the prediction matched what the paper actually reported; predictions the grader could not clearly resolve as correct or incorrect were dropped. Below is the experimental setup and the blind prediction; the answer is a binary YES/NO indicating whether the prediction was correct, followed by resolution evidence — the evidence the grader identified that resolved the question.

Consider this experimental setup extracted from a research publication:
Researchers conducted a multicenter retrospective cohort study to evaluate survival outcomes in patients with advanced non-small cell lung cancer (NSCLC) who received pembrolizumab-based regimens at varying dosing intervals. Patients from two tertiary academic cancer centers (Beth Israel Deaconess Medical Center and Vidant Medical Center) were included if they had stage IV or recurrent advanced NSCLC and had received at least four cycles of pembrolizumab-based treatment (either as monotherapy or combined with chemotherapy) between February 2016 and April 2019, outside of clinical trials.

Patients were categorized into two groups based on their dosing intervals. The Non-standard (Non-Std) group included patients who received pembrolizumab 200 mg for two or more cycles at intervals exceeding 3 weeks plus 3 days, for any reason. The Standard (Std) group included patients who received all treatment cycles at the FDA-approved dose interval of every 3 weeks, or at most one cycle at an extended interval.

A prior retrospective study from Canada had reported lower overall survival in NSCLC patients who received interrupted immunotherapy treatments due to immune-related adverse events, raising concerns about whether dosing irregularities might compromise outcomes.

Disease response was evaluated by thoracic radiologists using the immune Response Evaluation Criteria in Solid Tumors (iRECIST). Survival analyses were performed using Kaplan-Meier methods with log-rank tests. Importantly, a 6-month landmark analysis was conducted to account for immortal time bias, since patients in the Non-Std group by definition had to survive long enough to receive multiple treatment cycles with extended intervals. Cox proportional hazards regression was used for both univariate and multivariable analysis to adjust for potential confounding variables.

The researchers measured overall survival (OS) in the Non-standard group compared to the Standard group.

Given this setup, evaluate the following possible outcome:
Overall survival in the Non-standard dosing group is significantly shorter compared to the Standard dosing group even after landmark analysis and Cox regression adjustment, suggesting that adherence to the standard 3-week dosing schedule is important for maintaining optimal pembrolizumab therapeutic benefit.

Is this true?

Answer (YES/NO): NO